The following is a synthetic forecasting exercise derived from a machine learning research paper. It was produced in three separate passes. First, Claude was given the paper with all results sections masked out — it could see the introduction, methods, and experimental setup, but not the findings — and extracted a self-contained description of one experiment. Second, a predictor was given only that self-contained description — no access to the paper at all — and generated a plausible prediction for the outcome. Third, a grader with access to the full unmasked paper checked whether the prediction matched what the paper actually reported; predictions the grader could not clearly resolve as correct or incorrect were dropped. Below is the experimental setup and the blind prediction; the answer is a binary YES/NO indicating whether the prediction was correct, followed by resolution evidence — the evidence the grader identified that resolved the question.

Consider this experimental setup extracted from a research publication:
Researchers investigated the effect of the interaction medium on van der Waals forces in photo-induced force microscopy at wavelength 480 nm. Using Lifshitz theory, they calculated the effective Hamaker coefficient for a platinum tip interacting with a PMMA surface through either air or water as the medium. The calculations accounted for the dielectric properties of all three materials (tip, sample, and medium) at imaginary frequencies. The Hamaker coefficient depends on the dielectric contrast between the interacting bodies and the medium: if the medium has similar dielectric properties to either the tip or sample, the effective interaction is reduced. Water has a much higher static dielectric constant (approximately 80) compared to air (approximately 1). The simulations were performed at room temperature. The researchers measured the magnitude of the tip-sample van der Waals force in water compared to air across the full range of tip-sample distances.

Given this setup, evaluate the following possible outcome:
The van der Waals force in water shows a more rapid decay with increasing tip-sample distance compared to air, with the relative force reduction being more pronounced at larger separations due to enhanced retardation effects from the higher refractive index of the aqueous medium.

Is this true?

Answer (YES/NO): NO